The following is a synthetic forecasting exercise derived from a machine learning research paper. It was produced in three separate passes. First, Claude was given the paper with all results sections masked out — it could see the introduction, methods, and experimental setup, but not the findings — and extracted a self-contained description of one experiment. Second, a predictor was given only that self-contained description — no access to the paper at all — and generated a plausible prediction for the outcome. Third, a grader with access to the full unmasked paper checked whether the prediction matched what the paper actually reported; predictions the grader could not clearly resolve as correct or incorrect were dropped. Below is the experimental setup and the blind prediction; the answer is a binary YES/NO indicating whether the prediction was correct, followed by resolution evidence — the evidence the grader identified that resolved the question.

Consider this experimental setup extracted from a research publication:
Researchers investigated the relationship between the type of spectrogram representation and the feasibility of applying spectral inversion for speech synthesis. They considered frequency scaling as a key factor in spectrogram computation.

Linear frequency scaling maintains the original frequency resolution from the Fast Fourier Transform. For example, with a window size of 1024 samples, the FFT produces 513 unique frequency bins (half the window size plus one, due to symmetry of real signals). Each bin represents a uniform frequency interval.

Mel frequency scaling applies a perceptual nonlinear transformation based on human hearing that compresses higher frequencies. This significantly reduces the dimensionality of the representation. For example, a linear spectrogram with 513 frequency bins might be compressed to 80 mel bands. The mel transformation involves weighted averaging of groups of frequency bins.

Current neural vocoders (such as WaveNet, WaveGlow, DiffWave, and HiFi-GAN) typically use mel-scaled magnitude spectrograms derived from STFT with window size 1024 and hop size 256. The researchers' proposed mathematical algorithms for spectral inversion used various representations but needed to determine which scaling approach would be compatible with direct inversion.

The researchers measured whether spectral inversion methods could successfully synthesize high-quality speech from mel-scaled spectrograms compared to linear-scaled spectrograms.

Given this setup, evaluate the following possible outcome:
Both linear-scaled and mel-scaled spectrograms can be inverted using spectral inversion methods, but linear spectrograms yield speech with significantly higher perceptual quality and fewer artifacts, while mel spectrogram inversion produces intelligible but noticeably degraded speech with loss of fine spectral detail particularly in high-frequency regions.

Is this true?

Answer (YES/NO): NO